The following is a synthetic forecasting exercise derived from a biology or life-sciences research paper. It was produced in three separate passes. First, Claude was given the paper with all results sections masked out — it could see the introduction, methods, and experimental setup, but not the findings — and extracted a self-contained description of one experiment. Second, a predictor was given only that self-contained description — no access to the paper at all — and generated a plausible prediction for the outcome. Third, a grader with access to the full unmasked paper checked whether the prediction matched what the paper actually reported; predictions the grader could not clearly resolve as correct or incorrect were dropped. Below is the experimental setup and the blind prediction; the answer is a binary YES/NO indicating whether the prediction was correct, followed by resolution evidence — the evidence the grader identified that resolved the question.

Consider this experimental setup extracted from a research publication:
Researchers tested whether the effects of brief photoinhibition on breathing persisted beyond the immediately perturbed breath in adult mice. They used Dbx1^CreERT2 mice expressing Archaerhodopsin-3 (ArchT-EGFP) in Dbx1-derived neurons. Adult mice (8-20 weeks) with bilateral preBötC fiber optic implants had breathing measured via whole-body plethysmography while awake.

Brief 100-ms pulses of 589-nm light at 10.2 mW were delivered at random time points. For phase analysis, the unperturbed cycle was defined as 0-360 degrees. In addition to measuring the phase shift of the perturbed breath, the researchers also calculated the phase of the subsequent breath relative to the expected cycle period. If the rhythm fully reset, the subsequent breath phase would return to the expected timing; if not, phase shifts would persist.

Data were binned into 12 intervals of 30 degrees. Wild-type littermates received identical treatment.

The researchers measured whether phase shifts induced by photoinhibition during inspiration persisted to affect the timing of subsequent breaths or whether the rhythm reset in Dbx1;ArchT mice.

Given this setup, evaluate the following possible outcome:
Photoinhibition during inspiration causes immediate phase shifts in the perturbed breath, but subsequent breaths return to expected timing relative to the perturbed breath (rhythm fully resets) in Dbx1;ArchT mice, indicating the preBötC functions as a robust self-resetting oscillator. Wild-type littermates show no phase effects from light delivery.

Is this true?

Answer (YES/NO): YES